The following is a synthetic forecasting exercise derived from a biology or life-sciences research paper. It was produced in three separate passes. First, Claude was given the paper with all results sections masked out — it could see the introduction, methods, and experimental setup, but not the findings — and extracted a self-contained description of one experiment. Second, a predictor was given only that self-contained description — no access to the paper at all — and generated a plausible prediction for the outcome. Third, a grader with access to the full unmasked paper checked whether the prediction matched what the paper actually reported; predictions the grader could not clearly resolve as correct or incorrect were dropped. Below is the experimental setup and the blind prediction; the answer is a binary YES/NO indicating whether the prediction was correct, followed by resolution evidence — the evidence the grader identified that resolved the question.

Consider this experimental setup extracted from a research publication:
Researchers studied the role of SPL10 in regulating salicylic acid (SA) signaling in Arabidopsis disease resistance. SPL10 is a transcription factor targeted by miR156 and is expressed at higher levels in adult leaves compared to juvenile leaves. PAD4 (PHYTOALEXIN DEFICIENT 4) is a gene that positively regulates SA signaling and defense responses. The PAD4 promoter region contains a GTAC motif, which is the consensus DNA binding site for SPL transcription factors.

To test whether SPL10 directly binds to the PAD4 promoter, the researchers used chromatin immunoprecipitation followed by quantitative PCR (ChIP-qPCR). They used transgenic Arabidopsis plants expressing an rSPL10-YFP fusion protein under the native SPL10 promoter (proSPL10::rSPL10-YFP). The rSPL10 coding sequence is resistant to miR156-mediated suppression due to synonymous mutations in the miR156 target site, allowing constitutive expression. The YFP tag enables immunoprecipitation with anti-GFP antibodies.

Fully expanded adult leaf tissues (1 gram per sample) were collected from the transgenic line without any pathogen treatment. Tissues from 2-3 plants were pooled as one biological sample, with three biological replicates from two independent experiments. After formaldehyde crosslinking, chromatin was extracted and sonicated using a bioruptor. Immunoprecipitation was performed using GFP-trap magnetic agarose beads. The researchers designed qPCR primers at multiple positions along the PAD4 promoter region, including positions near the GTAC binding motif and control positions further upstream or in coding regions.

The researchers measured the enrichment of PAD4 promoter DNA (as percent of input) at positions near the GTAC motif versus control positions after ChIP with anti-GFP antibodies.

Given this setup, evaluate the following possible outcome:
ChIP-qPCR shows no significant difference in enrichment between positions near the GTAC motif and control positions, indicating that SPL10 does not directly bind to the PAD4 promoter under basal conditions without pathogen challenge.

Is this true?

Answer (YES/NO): NO